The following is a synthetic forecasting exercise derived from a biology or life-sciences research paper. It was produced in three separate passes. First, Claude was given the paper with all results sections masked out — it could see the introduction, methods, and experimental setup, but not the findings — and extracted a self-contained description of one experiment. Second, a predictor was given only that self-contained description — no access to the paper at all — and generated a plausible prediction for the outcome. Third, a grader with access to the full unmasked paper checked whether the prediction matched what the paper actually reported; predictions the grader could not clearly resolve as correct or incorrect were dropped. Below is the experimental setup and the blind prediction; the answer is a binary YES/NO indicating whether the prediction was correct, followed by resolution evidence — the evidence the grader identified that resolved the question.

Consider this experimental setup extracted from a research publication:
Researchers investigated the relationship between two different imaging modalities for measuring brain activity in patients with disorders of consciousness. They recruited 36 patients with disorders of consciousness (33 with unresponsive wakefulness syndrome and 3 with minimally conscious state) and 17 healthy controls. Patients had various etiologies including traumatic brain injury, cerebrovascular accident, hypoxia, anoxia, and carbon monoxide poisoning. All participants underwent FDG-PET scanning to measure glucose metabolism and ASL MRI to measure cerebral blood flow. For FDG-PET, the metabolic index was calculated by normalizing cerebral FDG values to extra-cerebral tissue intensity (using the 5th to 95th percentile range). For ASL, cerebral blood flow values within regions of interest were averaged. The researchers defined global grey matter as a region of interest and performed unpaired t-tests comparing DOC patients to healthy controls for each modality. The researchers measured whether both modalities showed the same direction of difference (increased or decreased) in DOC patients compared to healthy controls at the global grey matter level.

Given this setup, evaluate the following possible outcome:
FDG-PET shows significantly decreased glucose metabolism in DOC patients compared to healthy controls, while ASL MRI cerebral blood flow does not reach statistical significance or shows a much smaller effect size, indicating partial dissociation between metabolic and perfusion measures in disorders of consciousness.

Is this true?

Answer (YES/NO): NO